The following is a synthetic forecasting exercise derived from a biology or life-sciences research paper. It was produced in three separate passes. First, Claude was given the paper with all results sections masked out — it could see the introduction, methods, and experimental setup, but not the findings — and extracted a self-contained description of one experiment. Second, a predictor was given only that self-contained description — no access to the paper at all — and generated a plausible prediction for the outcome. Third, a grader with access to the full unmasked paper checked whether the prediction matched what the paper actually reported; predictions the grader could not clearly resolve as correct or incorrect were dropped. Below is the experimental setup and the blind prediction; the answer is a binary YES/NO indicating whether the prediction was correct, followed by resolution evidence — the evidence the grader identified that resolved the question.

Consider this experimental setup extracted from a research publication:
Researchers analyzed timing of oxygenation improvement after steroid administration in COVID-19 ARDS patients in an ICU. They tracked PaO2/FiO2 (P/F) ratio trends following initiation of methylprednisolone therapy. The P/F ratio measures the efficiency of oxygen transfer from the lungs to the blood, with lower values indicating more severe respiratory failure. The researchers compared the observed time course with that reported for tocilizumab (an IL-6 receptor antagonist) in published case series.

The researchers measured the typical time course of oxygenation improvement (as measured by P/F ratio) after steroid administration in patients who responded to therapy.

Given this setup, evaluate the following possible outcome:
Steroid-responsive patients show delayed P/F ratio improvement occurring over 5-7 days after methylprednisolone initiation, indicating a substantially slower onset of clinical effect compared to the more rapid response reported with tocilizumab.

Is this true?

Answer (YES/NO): NO